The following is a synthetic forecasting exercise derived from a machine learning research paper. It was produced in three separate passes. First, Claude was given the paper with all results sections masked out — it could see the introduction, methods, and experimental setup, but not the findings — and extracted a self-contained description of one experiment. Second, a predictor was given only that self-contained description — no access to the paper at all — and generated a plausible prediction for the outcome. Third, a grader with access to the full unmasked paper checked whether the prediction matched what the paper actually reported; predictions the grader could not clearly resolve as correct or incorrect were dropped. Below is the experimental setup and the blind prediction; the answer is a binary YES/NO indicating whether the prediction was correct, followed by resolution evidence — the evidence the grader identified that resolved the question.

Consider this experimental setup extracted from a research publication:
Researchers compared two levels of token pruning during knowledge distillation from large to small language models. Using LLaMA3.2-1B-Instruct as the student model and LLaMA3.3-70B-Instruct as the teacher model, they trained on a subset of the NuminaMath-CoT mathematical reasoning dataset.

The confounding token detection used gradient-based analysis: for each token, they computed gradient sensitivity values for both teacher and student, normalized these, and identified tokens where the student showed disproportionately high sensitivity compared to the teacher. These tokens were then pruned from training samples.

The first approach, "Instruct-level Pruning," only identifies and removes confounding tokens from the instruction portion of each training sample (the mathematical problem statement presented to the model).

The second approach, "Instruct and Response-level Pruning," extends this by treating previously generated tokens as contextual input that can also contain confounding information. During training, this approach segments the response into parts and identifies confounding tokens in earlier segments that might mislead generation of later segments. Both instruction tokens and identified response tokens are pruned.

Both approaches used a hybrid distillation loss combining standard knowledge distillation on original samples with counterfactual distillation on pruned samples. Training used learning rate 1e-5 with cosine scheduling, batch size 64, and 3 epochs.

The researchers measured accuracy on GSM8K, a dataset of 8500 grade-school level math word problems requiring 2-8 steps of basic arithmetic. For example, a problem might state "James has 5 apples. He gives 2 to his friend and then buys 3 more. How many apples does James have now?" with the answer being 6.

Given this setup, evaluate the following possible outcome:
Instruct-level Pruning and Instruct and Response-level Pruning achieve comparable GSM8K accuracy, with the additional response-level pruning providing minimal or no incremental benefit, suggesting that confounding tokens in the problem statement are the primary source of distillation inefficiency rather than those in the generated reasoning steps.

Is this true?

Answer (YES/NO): NO